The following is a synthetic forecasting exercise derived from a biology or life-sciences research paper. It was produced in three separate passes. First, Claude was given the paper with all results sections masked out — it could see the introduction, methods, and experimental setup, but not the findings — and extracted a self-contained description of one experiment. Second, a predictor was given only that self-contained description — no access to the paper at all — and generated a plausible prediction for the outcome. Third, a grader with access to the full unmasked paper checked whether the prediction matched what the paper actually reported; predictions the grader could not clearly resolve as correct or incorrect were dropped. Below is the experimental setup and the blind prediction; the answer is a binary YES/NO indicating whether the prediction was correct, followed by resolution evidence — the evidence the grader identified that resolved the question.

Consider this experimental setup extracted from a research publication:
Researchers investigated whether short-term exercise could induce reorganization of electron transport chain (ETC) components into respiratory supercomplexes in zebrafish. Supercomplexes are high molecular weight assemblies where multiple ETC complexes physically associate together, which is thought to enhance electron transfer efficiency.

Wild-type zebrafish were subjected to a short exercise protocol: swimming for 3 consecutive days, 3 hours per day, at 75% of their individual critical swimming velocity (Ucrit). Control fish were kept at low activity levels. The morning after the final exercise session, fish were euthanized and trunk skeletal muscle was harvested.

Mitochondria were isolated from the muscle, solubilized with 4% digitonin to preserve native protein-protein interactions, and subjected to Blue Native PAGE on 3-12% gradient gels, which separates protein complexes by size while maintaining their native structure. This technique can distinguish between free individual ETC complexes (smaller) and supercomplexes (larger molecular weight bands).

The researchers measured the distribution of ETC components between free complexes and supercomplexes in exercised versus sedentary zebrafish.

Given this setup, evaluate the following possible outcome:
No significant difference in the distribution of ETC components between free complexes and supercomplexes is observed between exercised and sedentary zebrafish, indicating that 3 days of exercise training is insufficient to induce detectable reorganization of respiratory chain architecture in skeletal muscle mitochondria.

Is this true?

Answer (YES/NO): NO